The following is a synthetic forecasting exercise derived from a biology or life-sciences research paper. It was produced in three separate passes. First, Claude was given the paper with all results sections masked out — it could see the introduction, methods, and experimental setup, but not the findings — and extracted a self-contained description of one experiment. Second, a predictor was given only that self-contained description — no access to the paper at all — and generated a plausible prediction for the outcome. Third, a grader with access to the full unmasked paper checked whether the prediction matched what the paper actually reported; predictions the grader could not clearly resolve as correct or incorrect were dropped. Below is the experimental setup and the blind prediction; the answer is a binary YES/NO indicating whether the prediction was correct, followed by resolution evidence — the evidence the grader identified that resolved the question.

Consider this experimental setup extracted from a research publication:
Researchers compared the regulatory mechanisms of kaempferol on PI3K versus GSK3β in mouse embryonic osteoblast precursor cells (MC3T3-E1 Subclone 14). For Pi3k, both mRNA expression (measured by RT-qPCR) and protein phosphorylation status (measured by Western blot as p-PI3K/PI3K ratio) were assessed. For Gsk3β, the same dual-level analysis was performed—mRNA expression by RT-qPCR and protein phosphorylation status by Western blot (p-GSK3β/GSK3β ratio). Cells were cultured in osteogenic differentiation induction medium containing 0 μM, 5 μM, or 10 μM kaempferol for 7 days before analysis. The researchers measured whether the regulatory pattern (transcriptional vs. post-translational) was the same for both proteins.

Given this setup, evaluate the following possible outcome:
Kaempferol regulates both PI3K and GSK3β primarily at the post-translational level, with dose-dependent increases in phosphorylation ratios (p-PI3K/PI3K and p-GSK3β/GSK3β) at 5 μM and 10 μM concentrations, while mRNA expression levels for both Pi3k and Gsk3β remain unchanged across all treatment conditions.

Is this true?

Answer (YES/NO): NO